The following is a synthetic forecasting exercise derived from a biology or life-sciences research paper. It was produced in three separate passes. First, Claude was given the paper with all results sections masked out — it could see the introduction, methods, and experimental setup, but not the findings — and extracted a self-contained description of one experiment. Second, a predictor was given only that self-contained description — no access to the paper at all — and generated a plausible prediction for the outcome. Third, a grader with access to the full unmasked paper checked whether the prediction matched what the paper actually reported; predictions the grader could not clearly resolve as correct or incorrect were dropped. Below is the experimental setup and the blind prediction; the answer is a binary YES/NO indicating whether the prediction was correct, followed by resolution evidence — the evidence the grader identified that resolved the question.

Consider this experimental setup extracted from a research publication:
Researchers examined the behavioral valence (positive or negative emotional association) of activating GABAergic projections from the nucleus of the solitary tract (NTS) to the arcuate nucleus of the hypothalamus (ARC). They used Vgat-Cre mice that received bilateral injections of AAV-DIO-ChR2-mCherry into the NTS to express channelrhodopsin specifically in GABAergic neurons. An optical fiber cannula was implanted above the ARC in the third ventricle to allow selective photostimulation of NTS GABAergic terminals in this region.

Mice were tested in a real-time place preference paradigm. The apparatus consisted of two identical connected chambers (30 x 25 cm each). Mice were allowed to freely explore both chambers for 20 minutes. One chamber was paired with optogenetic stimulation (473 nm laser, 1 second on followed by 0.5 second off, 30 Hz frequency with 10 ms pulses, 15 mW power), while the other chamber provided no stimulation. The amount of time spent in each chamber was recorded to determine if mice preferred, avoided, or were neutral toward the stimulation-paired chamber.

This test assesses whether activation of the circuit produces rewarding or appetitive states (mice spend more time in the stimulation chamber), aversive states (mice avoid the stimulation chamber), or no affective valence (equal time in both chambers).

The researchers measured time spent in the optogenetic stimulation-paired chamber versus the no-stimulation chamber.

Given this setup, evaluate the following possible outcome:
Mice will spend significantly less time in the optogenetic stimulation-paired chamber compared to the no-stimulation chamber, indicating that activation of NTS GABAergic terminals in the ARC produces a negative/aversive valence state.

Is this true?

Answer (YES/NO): NO